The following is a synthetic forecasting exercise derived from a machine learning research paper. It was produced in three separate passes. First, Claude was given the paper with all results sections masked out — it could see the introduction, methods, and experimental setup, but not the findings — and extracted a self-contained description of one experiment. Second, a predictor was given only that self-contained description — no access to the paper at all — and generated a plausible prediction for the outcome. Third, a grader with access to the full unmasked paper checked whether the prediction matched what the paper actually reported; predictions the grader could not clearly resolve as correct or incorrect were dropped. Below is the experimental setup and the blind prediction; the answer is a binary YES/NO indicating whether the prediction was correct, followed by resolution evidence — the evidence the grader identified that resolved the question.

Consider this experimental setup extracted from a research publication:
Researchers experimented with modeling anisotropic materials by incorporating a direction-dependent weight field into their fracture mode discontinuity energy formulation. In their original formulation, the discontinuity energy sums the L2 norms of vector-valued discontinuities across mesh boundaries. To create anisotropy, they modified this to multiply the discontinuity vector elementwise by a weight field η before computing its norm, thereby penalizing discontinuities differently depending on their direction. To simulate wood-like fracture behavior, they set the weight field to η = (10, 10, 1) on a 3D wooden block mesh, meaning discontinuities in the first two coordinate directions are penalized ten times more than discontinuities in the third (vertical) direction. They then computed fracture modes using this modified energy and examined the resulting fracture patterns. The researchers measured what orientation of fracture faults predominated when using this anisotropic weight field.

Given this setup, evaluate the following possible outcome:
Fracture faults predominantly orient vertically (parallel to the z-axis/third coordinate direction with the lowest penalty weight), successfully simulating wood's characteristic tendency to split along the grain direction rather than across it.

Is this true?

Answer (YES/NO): YES